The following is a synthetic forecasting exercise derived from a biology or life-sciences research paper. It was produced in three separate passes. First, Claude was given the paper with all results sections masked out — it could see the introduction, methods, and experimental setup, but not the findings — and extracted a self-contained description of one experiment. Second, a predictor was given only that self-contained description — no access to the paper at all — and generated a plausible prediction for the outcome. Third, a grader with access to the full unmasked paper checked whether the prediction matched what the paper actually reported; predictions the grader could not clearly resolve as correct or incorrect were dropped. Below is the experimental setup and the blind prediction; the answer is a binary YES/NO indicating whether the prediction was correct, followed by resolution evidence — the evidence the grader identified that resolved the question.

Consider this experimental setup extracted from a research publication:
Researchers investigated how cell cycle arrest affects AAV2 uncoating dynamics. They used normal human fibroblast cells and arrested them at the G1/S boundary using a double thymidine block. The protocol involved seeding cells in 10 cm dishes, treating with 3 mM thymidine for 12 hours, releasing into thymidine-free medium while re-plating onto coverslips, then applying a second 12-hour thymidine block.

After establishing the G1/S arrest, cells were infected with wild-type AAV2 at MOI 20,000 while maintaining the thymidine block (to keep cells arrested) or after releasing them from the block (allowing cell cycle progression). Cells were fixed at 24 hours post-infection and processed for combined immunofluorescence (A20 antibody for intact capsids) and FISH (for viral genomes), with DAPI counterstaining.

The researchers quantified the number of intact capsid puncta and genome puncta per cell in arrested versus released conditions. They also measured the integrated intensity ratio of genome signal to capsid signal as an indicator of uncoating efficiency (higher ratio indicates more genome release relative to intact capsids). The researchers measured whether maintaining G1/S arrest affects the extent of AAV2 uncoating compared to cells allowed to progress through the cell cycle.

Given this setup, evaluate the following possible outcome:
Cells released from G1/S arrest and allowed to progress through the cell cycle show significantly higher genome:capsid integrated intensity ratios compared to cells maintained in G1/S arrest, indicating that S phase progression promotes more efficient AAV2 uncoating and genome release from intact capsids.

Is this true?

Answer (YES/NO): YES